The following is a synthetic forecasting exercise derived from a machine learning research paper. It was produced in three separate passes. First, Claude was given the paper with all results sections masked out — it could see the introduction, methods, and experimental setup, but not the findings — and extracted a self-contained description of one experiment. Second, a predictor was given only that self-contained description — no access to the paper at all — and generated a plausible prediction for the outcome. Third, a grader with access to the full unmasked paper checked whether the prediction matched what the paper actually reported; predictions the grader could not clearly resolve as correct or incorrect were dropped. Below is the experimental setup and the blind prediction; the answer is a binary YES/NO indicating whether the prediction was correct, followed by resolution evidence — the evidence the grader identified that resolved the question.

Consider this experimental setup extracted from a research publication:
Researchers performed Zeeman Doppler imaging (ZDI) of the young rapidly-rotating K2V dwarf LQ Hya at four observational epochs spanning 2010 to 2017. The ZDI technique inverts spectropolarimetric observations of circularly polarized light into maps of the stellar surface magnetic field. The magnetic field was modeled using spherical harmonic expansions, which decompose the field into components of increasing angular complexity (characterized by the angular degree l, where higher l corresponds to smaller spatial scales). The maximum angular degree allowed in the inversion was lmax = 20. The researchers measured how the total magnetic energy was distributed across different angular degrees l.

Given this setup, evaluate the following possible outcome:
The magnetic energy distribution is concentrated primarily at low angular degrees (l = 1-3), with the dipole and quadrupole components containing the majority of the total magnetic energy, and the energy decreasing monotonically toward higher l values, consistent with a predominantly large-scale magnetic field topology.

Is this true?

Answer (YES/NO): NO